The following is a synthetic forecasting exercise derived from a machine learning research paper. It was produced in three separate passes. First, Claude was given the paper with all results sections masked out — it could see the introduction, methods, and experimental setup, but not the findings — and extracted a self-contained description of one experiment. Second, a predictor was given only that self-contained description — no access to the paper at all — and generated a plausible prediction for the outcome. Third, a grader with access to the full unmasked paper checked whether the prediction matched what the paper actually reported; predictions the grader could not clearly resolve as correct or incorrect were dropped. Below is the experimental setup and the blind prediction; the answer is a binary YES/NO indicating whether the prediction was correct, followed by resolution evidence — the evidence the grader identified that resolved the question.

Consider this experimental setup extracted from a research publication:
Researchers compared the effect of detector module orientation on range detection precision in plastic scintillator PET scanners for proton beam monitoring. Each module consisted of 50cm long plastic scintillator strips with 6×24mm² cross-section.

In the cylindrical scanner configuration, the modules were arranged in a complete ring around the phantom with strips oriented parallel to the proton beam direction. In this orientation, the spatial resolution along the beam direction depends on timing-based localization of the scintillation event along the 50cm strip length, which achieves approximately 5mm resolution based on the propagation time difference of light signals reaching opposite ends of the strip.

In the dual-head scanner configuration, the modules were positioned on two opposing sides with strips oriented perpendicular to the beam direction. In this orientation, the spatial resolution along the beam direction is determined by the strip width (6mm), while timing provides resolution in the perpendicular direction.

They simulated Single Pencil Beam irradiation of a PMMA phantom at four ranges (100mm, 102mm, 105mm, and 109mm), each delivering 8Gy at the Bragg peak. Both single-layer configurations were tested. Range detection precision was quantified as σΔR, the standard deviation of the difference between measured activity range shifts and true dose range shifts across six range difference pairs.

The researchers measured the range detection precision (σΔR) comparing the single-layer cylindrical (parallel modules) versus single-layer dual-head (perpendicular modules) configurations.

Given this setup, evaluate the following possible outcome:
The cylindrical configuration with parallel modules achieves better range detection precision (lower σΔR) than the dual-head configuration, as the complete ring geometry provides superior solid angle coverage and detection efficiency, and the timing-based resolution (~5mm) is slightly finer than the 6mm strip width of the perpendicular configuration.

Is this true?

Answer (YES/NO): YES